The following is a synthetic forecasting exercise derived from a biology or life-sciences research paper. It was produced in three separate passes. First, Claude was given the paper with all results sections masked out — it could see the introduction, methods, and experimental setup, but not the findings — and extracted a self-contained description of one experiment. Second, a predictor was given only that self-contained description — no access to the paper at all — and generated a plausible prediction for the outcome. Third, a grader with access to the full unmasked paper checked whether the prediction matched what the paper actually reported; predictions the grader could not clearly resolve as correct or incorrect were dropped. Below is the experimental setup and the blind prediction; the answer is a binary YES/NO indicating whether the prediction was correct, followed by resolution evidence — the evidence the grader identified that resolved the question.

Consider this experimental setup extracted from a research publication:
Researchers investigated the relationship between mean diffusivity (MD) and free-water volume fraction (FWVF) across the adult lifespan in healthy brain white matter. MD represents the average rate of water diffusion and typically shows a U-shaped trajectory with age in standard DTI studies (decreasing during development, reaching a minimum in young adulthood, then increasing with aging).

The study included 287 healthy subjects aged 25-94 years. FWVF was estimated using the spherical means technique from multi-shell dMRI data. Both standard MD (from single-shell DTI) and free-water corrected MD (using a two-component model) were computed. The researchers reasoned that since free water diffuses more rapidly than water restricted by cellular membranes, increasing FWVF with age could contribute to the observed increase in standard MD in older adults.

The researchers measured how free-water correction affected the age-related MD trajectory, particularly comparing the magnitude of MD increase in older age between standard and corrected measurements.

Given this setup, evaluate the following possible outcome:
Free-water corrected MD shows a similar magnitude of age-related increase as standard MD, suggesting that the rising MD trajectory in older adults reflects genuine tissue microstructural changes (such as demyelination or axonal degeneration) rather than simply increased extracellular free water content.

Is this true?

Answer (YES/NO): NO